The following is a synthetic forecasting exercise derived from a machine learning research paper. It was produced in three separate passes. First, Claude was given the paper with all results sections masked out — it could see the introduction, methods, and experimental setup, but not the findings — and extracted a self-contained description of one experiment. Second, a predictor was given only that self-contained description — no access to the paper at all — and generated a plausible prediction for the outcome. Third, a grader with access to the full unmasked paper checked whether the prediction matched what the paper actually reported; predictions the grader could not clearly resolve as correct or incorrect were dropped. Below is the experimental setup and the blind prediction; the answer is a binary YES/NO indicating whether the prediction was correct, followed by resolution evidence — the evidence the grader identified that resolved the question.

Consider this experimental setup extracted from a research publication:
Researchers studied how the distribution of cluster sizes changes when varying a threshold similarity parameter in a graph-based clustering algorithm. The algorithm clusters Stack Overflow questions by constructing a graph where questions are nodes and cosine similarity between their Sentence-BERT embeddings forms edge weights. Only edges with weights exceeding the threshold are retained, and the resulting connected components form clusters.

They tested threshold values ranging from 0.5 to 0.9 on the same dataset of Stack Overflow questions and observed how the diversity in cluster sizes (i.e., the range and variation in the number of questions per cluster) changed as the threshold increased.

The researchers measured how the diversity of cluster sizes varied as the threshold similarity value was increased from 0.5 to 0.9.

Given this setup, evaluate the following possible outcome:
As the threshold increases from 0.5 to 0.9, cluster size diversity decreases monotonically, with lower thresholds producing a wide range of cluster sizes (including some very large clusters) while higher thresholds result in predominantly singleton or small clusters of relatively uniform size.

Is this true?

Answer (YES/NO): NO